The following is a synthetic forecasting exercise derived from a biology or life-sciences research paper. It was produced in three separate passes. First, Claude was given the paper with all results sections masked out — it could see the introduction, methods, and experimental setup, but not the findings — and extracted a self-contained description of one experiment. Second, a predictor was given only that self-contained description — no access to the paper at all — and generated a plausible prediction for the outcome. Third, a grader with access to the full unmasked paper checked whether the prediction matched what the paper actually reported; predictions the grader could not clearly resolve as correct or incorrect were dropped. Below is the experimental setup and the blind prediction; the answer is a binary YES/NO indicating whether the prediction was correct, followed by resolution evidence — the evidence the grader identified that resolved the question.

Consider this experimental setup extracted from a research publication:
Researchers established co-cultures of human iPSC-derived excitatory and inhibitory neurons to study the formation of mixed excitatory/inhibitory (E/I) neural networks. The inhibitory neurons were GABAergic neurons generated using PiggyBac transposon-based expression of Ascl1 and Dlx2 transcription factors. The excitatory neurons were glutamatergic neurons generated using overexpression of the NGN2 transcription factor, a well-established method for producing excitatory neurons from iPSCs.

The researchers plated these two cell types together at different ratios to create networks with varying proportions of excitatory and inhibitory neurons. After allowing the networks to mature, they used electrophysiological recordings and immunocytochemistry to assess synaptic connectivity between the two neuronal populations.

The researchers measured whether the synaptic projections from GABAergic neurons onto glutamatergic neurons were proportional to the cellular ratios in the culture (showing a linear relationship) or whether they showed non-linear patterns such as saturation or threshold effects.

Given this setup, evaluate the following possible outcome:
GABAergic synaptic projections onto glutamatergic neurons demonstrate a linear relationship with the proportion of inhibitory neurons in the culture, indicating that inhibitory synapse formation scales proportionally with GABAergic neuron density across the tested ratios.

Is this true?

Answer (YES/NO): YES